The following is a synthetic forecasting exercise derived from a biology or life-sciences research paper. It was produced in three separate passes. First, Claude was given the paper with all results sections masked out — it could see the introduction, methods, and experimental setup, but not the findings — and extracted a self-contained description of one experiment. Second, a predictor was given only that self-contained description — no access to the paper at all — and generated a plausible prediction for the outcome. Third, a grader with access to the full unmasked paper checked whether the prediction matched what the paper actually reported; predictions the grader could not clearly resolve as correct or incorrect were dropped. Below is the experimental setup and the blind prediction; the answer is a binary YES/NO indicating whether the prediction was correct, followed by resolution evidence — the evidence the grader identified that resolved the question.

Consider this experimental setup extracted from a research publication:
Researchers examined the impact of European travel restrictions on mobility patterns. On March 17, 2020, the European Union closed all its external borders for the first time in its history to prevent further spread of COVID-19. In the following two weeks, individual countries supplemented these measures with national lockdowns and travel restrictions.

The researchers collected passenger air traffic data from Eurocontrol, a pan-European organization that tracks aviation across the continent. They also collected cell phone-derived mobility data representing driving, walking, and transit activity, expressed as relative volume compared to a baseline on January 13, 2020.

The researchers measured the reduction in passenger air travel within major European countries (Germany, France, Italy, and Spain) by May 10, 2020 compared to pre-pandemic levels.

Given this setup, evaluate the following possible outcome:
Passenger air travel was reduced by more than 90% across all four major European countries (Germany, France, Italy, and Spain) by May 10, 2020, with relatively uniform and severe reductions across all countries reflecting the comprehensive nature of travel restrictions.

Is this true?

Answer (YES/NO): NO